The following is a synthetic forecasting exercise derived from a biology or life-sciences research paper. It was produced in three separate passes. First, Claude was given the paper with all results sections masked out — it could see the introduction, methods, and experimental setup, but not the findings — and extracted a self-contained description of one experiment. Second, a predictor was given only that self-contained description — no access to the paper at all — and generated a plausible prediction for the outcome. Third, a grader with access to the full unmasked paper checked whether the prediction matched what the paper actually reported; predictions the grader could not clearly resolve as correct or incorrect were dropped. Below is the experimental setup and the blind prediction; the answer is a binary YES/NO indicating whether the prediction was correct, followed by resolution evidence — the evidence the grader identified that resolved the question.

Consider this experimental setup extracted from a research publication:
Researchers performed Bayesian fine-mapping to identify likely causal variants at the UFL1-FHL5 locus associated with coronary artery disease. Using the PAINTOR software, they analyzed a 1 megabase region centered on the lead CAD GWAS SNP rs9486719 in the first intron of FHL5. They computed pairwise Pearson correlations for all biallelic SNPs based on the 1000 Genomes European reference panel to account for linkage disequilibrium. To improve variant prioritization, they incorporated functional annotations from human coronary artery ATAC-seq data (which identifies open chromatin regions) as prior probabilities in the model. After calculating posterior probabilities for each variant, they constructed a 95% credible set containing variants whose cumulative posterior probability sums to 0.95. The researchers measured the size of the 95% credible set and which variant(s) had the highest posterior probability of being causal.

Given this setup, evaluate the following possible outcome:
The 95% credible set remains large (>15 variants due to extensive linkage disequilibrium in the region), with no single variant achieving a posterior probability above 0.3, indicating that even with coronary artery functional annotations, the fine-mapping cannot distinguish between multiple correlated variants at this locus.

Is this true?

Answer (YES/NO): NO